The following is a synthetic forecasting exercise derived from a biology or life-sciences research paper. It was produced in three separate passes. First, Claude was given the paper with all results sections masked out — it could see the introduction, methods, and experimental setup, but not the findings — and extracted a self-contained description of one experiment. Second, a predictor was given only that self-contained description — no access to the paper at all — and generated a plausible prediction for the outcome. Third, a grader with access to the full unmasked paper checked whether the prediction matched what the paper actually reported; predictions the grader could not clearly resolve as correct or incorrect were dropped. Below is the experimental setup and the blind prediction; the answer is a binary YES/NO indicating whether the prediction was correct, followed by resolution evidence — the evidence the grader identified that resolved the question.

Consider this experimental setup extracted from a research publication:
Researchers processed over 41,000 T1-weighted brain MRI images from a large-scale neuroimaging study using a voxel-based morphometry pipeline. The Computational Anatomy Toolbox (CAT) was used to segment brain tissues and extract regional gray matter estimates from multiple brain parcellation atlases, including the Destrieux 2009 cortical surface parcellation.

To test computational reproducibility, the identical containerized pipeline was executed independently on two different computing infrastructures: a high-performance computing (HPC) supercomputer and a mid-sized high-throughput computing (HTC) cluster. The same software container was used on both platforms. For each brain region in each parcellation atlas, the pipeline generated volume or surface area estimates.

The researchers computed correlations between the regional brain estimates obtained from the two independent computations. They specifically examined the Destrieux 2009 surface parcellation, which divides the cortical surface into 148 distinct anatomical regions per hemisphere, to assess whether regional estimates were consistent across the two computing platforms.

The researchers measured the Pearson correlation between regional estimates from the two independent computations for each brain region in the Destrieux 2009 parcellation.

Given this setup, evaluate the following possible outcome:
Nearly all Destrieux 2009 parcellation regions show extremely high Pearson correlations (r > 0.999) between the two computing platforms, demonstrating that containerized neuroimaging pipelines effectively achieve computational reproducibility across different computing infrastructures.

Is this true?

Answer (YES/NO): NO